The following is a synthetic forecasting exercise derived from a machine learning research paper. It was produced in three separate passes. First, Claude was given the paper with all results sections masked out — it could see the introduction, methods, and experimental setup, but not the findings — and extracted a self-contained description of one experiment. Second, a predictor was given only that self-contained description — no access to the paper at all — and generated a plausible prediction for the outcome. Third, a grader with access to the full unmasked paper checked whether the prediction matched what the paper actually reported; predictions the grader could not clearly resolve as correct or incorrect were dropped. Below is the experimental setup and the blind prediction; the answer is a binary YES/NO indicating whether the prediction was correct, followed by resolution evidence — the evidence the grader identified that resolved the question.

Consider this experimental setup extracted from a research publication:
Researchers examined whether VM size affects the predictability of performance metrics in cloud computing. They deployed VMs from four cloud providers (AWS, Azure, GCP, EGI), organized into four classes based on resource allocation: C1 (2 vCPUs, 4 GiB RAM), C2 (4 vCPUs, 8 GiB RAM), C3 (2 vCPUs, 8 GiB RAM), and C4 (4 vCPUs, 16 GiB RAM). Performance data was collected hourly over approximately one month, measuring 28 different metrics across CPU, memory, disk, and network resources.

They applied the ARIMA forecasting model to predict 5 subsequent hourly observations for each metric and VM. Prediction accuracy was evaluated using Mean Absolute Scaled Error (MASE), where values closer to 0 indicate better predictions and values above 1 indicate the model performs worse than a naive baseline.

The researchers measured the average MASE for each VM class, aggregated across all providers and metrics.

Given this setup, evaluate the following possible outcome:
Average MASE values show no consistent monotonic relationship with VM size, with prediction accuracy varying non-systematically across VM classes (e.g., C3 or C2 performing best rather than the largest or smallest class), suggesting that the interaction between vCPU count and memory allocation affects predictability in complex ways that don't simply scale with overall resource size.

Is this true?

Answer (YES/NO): YES